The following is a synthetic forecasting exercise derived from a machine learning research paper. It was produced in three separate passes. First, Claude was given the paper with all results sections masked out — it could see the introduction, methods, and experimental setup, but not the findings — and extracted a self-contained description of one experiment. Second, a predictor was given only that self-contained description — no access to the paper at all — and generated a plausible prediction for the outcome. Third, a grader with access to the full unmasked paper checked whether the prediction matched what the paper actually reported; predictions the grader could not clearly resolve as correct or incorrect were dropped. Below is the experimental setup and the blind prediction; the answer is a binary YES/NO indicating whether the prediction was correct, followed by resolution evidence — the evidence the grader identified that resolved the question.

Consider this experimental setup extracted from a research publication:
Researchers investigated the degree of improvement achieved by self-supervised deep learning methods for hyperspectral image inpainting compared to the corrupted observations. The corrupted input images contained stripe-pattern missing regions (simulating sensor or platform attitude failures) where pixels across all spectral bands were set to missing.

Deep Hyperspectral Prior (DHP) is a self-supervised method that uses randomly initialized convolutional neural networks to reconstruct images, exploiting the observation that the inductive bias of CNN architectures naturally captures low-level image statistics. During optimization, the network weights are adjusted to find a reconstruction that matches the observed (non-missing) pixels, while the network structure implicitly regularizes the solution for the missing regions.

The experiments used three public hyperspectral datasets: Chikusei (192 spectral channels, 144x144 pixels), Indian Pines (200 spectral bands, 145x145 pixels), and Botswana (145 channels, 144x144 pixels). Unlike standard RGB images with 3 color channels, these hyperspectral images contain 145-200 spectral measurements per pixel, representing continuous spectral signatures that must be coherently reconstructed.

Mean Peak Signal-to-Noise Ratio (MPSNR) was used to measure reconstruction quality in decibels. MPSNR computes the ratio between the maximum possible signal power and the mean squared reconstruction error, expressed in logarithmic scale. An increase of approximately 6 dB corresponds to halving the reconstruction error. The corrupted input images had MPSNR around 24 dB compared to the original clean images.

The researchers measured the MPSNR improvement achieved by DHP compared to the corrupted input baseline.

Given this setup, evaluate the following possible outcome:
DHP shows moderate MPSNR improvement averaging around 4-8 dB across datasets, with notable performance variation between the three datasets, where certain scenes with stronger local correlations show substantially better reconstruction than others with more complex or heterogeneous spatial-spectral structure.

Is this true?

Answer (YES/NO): NO